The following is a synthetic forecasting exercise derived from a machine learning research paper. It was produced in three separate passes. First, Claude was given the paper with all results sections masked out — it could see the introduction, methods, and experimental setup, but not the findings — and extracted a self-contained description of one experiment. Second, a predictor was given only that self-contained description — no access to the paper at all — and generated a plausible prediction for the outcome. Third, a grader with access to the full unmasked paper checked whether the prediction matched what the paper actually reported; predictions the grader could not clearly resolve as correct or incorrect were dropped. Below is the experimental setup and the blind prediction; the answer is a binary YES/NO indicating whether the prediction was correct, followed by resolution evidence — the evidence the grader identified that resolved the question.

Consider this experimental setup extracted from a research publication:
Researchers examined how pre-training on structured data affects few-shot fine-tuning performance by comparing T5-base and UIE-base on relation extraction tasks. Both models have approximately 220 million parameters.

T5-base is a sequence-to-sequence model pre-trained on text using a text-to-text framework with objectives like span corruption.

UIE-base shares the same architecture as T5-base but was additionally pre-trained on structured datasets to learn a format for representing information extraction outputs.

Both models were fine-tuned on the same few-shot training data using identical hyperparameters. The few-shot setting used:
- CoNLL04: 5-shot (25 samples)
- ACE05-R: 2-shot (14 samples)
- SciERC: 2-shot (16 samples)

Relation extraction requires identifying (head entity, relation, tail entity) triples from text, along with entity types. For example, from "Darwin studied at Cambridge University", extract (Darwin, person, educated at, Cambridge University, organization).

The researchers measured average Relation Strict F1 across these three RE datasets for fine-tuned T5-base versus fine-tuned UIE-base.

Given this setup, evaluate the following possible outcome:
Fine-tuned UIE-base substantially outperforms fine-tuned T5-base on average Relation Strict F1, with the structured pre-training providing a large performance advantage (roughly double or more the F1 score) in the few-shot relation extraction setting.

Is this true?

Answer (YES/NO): YES